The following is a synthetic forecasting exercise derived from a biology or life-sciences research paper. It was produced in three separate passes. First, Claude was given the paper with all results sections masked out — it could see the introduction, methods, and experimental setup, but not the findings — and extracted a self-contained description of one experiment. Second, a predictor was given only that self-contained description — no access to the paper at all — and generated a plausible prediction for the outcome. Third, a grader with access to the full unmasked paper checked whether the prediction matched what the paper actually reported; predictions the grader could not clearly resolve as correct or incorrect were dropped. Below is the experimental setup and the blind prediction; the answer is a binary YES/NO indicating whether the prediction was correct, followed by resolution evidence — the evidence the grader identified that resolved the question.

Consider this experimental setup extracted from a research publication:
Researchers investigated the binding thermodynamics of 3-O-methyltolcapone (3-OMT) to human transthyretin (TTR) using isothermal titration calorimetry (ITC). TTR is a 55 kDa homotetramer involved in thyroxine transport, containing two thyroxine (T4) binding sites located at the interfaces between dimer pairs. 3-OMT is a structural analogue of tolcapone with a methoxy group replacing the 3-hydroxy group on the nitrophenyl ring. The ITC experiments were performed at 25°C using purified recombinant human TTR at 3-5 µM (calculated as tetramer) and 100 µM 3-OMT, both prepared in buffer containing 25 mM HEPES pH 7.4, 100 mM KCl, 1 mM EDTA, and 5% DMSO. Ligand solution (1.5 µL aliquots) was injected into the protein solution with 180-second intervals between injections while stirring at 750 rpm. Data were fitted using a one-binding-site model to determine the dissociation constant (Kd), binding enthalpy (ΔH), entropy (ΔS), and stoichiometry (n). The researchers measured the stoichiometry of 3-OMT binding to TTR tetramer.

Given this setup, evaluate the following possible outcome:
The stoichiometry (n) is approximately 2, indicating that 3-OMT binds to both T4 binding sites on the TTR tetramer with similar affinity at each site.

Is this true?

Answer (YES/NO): YES